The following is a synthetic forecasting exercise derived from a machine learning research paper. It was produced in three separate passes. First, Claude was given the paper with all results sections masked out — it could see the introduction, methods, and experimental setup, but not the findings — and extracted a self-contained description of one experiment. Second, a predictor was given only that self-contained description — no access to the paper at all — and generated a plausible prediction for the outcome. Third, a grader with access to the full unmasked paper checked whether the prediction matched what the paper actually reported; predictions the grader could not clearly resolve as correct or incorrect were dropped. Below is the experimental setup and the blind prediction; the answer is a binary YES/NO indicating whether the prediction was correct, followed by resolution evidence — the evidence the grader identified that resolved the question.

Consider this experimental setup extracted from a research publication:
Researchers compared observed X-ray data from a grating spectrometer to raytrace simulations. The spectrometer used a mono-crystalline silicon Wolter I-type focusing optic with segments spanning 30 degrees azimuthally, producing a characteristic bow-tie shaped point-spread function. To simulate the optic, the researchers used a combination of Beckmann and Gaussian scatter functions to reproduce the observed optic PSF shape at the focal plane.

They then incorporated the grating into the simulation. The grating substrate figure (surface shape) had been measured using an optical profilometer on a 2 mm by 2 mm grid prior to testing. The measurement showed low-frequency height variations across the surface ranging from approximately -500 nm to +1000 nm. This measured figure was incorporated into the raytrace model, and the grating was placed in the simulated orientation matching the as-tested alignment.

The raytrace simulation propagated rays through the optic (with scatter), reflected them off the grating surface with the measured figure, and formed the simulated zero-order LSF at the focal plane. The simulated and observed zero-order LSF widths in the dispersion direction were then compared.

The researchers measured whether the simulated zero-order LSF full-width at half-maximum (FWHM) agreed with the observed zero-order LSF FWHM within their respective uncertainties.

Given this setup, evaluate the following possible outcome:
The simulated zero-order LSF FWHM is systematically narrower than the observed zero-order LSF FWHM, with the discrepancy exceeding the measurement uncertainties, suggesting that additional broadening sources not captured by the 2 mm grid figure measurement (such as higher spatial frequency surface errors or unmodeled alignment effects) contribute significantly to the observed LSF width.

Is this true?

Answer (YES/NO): NO